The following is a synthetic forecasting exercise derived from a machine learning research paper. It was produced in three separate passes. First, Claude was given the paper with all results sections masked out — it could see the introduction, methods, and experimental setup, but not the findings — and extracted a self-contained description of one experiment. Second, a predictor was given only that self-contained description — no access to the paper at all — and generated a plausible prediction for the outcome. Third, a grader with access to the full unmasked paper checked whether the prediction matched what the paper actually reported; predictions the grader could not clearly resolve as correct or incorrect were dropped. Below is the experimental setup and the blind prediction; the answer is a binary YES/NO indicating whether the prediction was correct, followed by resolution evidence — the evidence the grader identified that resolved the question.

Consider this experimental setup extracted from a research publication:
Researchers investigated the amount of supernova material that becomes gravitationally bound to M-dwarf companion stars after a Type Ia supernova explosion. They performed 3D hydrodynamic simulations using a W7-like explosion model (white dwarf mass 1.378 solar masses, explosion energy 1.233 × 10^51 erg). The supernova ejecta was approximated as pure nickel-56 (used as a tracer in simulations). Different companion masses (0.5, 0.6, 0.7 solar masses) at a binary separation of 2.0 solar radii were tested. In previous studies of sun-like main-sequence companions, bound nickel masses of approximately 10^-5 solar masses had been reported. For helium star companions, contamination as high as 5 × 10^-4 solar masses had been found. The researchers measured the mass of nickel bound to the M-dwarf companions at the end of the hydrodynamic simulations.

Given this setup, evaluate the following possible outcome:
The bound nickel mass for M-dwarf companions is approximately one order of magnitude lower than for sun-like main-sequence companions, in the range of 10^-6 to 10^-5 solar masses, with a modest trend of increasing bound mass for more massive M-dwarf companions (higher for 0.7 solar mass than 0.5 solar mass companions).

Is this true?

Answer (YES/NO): NO